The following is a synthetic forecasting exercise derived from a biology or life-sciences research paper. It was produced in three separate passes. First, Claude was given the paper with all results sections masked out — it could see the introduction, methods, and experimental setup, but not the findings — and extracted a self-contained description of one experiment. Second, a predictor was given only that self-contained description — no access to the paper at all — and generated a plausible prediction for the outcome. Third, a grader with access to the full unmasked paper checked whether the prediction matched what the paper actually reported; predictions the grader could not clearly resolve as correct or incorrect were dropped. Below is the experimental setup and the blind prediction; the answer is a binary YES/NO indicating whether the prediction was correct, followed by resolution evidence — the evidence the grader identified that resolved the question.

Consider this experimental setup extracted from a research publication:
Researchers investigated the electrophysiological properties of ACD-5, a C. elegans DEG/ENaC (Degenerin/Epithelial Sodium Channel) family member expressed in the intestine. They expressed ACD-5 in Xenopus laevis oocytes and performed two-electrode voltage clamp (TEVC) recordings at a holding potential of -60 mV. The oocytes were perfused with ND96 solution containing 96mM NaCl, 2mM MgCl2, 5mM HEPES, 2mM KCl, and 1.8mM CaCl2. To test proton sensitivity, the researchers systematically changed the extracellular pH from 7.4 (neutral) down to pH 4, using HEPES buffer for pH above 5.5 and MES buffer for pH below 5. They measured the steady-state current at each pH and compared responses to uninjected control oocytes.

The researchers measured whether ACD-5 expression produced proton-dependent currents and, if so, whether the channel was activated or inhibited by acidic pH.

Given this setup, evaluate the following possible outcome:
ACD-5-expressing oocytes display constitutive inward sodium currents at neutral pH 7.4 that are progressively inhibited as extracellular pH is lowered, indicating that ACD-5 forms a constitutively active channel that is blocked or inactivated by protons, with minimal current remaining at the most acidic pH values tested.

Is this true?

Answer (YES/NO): NO